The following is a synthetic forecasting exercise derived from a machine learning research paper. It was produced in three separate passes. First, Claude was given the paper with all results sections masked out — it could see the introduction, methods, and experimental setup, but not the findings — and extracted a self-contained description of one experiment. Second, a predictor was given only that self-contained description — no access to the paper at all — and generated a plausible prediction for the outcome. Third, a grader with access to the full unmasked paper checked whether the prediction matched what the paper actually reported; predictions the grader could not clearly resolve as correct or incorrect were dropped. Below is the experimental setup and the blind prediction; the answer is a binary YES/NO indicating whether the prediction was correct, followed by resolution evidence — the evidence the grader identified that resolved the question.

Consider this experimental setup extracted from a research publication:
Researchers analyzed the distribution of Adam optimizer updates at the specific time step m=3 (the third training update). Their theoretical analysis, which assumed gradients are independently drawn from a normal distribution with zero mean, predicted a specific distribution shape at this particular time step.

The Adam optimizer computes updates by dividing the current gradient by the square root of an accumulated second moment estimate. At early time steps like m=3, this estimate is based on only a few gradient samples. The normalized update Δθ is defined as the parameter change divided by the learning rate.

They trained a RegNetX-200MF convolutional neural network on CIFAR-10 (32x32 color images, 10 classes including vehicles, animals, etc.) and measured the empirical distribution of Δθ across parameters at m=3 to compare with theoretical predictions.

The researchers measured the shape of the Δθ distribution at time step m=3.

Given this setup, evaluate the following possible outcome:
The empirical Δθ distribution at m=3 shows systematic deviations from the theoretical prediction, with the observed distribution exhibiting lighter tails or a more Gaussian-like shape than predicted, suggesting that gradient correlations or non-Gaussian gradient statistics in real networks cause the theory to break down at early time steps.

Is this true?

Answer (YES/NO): NO